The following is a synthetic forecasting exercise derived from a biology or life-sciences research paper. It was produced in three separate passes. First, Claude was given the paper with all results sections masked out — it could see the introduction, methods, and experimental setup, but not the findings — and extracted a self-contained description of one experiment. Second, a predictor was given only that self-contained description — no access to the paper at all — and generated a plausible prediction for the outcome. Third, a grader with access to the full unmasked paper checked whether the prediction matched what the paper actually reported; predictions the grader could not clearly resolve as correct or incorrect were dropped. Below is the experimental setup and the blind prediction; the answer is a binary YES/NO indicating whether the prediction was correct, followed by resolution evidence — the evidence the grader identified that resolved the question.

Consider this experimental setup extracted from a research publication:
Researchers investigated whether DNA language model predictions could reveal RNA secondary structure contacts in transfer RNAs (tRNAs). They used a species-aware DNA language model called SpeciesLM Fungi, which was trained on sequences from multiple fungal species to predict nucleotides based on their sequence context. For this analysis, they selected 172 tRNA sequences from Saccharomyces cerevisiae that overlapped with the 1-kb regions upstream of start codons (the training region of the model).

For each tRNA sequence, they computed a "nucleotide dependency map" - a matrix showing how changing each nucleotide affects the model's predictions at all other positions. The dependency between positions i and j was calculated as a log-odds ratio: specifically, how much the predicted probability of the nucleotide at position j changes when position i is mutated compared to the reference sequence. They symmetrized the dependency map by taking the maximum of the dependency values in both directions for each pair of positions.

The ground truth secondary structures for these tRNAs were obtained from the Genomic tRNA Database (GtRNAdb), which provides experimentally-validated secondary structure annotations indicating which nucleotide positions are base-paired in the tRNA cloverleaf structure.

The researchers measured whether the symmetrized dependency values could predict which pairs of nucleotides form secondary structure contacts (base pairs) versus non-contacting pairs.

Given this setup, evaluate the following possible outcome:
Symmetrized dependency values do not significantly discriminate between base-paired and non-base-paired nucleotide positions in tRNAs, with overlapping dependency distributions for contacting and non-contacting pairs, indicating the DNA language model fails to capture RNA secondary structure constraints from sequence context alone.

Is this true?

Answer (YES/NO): NO